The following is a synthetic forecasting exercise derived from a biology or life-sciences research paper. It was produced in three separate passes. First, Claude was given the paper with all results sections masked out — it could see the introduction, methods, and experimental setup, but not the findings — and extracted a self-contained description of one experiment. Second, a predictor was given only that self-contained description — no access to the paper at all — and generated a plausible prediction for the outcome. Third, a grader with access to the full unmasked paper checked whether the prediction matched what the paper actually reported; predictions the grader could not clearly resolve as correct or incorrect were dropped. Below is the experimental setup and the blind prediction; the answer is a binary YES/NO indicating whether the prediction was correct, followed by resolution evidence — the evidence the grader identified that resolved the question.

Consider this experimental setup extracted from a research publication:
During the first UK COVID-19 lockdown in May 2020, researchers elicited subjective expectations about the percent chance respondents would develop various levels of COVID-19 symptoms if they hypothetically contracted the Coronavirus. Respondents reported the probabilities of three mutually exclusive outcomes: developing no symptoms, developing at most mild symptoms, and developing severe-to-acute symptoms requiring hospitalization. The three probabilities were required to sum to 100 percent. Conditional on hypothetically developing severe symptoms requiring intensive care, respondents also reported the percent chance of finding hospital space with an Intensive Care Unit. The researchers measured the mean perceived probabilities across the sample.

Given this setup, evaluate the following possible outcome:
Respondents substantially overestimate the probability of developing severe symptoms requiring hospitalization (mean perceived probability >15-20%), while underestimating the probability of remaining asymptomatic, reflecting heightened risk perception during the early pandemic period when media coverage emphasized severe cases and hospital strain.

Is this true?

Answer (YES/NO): YES